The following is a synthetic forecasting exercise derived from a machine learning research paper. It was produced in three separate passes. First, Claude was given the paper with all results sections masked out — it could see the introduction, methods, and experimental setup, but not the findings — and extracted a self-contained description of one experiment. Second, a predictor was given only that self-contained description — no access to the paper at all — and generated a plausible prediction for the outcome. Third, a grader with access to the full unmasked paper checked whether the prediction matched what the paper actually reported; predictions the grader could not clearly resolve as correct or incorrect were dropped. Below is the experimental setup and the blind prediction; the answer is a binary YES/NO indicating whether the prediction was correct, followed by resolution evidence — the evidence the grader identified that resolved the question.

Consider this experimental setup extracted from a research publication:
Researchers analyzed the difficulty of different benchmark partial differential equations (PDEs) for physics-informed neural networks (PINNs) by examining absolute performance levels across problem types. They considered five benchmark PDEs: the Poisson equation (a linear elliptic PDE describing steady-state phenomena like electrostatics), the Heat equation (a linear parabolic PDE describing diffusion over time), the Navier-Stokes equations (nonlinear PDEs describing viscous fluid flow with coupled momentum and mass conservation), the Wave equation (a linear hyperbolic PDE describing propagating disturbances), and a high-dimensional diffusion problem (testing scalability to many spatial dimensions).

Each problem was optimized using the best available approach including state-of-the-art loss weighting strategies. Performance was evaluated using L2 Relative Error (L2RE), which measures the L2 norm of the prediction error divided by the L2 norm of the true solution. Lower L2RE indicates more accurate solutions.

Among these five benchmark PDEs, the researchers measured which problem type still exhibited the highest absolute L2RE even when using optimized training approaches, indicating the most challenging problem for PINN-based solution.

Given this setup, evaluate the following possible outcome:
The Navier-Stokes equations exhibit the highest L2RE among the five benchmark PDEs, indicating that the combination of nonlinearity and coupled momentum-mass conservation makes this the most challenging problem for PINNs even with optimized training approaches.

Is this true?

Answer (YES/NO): NO